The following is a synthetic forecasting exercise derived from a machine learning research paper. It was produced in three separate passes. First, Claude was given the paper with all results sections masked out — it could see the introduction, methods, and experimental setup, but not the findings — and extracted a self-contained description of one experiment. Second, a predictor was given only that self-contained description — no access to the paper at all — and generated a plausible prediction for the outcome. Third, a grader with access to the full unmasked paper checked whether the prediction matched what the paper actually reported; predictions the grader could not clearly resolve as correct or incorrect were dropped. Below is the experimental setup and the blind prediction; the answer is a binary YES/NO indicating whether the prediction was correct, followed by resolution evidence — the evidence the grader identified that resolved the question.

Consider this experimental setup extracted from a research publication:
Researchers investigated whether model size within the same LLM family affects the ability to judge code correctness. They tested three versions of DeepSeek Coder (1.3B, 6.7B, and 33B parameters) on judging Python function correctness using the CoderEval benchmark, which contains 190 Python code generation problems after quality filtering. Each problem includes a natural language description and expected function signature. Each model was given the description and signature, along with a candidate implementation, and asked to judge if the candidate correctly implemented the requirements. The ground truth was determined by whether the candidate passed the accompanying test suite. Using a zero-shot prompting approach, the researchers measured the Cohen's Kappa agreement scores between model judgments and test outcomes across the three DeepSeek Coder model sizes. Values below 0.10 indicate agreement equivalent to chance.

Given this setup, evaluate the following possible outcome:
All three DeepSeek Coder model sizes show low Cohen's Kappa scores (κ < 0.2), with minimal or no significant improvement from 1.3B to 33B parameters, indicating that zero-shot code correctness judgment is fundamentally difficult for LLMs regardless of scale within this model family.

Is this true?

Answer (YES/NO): YES